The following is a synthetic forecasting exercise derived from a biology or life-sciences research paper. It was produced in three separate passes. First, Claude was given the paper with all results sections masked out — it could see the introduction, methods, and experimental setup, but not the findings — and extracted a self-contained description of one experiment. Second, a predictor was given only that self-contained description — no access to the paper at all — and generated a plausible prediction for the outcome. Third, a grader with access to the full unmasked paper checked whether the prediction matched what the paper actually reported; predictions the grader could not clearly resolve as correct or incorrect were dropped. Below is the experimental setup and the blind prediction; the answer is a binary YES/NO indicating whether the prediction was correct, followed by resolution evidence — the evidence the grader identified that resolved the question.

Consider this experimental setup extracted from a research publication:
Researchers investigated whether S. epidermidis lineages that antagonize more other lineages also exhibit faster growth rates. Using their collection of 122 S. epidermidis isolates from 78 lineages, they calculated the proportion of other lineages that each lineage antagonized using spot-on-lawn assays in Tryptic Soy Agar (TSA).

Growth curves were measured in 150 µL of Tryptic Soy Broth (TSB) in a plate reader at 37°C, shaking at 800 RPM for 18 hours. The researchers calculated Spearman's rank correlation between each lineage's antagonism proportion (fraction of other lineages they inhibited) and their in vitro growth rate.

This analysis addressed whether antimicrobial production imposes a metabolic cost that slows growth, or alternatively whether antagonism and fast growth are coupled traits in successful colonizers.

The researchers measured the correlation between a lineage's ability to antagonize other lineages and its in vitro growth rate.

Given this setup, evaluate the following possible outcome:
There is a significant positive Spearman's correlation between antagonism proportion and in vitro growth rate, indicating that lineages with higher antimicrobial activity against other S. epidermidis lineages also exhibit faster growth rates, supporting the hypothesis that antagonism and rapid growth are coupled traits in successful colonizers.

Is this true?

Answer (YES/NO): NO